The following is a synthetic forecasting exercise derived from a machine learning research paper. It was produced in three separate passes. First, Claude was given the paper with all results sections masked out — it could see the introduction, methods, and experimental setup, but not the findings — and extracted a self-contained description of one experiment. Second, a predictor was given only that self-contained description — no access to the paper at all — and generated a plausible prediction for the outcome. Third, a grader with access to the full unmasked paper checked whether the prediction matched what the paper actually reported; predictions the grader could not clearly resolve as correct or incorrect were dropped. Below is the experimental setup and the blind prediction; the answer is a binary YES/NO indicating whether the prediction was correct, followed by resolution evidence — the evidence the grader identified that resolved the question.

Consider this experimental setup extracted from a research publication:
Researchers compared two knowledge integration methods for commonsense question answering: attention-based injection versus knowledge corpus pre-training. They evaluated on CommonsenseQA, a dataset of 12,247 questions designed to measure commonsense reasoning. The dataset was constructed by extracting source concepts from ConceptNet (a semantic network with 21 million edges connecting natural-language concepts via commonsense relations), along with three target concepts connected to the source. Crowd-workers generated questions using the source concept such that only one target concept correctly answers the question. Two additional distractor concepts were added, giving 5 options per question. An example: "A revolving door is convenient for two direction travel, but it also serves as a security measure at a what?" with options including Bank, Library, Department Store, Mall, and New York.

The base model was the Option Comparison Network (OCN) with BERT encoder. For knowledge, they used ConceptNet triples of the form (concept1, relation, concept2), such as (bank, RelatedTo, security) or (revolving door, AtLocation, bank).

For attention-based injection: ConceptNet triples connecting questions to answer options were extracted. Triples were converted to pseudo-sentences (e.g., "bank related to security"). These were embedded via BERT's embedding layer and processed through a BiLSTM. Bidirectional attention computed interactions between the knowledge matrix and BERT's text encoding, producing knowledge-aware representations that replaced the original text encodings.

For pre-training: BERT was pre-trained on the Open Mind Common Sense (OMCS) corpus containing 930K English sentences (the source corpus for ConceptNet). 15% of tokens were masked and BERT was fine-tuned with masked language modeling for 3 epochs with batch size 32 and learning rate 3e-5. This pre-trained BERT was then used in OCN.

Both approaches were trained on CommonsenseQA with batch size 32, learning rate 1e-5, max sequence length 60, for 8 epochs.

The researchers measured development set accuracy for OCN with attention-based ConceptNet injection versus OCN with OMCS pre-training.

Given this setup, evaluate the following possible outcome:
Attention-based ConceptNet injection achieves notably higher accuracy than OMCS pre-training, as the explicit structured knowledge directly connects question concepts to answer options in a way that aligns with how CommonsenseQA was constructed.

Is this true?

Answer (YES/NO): YES